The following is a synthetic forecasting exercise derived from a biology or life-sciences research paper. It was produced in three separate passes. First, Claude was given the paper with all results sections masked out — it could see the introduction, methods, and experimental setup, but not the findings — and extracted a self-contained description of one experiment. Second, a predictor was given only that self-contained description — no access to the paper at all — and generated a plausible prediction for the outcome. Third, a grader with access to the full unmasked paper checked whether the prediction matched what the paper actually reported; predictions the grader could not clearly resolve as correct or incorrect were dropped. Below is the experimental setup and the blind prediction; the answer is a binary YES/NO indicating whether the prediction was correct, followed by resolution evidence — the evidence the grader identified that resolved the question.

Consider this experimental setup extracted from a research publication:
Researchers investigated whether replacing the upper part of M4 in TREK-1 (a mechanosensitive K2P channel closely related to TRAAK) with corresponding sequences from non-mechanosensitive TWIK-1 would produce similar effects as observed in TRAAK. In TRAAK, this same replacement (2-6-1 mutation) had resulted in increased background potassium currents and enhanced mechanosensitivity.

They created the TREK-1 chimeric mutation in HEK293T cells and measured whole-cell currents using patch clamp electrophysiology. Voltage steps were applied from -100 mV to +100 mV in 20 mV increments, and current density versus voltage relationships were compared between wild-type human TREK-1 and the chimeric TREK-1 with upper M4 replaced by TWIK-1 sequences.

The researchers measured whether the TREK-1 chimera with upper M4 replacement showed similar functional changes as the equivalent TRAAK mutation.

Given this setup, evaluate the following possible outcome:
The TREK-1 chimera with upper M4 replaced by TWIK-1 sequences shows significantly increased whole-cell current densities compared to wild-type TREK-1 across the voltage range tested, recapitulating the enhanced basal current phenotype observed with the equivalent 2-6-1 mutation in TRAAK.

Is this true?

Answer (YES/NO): YES